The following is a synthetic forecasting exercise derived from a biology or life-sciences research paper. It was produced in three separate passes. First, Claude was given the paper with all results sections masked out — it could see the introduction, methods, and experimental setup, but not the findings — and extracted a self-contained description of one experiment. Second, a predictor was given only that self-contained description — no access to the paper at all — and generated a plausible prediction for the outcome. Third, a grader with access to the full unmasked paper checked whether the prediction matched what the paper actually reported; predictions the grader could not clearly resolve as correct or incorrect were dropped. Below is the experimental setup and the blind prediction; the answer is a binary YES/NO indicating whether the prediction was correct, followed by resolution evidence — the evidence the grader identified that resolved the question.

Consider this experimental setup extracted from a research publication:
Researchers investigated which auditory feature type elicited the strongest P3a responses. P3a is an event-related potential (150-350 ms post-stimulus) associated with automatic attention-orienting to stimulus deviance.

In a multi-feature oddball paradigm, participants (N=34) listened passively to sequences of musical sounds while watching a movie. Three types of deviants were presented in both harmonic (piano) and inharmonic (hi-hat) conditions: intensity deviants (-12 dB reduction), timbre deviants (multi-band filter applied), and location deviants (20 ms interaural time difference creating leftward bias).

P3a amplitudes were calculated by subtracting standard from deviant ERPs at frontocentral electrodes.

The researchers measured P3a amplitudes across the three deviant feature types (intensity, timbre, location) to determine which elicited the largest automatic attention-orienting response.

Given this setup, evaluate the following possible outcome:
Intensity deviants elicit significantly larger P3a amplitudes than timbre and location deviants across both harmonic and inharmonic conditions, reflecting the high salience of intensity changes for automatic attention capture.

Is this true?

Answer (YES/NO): NO